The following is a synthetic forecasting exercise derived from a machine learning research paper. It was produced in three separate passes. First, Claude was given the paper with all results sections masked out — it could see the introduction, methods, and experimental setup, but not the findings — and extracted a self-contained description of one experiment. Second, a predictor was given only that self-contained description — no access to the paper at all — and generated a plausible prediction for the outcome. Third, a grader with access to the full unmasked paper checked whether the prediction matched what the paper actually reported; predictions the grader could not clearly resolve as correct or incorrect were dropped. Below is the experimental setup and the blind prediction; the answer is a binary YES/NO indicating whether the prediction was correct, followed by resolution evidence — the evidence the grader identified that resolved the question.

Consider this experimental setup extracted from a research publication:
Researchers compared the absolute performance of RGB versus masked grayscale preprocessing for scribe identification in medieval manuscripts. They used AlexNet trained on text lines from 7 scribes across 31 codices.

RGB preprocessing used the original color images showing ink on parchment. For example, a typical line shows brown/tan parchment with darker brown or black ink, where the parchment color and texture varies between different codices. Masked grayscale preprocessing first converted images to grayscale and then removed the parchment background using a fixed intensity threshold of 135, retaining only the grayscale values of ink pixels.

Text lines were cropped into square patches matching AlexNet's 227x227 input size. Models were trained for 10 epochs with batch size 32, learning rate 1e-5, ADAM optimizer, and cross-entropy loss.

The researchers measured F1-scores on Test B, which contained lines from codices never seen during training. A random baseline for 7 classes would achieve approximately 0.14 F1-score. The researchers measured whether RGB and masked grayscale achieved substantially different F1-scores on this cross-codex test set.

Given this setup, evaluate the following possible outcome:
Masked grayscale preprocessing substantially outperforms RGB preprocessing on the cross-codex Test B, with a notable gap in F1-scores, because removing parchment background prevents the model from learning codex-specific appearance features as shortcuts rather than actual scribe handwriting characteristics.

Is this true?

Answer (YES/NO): YES